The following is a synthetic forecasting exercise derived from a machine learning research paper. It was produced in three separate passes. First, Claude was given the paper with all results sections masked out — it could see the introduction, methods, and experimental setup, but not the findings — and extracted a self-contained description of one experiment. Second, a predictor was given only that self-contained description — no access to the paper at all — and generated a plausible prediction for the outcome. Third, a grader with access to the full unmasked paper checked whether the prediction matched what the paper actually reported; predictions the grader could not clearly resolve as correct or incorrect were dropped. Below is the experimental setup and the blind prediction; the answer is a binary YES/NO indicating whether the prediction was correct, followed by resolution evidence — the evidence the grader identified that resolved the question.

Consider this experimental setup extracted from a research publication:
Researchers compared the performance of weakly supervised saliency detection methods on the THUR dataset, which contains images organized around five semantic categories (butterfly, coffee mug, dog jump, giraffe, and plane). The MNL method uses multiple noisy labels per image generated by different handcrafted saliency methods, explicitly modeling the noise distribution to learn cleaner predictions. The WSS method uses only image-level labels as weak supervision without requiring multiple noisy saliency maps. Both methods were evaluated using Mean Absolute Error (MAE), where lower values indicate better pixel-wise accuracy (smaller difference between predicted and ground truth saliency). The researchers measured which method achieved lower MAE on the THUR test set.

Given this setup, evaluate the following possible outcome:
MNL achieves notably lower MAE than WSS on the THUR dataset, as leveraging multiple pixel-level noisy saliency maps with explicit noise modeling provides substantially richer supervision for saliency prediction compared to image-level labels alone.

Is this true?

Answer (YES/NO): YES